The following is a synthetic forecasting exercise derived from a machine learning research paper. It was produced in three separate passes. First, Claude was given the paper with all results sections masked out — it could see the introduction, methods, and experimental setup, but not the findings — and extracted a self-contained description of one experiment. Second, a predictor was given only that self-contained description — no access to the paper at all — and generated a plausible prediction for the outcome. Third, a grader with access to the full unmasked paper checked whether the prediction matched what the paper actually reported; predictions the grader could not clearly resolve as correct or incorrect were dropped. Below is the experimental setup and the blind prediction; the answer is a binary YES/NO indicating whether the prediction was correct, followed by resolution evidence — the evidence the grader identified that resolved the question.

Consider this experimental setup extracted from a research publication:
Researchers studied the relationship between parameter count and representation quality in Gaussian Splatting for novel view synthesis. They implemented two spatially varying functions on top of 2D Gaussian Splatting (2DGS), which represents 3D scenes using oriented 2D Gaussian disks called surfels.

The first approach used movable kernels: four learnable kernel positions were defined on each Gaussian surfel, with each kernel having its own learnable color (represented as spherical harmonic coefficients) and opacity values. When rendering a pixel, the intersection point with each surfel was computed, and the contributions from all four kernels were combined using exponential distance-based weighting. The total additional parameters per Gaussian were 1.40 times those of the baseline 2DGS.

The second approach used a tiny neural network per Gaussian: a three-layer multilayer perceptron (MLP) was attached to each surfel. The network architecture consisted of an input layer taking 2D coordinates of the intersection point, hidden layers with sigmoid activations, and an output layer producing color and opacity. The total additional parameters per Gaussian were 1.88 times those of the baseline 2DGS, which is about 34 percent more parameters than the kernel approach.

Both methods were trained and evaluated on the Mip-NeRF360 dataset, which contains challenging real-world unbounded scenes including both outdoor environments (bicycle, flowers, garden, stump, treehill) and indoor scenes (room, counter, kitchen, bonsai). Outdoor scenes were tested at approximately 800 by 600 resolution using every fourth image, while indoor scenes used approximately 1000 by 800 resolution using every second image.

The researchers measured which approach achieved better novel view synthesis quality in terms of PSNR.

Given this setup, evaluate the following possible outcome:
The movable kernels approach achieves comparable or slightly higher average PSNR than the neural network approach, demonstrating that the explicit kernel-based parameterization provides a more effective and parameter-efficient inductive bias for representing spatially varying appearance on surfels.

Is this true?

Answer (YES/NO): YES